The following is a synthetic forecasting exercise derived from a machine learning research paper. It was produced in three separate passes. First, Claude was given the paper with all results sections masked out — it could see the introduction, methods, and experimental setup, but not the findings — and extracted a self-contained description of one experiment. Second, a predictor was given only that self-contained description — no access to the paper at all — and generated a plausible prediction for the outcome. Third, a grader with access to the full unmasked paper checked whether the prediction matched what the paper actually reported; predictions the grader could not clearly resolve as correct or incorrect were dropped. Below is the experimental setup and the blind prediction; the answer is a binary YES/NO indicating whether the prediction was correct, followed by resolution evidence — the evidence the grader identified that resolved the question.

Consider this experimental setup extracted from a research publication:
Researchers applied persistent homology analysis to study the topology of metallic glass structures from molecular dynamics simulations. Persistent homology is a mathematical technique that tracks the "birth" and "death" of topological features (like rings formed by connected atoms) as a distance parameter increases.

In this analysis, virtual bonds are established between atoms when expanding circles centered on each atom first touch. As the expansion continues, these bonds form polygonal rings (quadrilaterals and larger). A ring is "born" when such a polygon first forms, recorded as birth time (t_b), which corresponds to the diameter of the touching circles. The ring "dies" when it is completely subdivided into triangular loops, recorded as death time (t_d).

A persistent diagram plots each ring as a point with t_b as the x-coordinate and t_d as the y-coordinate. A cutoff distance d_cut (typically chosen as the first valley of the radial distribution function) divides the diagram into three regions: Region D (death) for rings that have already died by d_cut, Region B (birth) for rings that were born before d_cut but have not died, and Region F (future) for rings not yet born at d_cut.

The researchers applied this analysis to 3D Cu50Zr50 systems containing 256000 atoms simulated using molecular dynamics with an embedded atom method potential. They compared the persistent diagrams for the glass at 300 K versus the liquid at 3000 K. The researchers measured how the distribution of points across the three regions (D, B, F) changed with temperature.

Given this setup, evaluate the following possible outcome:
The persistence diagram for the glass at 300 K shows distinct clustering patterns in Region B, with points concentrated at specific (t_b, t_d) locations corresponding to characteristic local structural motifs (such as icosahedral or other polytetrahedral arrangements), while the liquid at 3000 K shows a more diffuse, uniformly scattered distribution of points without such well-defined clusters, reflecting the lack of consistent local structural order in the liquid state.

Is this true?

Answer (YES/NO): NO